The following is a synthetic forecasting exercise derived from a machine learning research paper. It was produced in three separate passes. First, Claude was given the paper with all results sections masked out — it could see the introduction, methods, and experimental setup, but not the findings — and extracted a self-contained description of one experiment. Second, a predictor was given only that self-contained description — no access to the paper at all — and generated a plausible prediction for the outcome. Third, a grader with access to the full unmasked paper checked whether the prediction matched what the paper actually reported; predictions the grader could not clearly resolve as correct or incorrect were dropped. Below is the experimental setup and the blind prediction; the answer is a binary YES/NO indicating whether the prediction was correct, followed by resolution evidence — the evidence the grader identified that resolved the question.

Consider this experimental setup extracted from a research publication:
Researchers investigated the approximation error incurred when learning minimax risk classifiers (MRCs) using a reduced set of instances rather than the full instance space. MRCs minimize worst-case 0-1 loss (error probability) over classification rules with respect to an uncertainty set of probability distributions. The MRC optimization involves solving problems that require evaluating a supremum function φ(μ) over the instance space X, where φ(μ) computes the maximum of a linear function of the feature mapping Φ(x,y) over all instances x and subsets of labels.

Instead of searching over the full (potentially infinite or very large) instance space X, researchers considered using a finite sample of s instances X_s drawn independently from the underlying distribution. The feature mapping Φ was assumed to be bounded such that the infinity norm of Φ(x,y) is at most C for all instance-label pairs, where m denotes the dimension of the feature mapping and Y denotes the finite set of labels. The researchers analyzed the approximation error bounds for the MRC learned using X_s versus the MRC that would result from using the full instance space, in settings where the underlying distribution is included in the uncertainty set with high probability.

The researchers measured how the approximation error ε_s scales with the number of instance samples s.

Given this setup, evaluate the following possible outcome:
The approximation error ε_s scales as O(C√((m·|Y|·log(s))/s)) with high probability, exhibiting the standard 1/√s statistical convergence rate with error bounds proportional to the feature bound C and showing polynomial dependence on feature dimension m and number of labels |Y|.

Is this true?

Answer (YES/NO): NO